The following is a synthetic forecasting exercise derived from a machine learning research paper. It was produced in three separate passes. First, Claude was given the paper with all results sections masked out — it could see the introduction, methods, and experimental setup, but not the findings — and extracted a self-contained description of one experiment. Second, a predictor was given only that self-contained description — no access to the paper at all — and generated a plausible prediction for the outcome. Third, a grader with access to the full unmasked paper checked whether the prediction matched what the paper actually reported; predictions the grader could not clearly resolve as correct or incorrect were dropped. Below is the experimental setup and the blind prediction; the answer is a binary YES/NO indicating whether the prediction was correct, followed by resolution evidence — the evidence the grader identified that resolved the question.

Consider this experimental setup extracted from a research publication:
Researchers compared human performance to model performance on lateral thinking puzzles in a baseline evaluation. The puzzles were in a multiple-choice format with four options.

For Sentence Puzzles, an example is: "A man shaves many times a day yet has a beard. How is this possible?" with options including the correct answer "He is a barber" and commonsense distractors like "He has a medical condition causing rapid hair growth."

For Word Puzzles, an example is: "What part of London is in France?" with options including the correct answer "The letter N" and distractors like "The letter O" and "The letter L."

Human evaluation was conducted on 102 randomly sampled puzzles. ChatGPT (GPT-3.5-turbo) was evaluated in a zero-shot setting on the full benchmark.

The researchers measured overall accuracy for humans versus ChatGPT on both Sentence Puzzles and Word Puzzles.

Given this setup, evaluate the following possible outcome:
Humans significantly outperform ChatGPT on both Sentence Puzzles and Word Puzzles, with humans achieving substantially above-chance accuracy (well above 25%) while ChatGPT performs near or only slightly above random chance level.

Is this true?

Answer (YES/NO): NO